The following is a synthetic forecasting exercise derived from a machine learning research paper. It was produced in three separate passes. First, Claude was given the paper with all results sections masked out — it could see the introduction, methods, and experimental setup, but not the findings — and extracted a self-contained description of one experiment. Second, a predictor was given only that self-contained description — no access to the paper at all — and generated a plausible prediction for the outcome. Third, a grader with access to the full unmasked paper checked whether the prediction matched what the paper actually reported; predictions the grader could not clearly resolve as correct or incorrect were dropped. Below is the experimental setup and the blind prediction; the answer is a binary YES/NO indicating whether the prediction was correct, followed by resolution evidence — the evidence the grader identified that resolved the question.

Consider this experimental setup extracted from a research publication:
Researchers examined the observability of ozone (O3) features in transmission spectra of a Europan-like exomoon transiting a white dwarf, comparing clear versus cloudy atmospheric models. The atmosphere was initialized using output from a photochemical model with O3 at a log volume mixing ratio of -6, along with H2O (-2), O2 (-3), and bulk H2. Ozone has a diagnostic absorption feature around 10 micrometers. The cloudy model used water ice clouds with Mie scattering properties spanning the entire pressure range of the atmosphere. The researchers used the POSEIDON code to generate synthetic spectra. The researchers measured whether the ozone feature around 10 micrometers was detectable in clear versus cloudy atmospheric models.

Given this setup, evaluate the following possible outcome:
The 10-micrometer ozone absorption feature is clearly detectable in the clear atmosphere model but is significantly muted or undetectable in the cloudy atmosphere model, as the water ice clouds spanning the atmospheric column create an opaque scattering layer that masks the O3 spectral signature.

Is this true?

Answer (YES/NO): YES